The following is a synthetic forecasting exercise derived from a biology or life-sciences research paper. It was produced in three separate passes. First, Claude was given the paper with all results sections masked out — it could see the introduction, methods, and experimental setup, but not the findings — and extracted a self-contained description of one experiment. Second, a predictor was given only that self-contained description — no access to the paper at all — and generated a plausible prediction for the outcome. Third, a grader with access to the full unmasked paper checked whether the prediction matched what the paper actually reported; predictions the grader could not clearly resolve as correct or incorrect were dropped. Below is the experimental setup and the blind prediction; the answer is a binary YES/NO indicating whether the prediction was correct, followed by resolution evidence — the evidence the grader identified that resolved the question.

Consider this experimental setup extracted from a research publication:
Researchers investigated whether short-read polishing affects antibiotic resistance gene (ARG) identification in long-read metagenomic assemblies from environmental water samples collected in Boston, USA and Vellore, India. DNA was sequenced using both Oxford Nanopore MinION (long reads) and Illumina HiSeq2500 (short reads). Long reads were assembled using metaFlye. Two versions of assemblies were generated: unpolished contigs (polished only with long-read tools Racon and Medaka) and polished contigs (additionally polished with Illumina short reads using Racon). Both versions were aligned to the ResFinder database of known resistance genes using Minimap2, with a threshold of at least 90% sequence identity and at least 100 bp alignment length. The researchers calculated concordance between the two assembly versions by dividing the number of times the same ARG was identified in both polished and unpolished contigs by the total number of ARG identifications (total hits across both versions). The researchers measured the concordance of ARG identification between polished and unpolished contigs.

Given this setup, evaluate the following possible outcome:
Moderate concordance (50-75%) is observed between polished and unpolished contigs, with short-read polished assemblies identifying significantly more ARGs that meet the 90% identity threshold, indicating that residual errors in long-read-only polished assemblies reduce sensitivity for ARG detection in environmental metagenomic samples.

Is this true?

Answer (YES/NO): NO